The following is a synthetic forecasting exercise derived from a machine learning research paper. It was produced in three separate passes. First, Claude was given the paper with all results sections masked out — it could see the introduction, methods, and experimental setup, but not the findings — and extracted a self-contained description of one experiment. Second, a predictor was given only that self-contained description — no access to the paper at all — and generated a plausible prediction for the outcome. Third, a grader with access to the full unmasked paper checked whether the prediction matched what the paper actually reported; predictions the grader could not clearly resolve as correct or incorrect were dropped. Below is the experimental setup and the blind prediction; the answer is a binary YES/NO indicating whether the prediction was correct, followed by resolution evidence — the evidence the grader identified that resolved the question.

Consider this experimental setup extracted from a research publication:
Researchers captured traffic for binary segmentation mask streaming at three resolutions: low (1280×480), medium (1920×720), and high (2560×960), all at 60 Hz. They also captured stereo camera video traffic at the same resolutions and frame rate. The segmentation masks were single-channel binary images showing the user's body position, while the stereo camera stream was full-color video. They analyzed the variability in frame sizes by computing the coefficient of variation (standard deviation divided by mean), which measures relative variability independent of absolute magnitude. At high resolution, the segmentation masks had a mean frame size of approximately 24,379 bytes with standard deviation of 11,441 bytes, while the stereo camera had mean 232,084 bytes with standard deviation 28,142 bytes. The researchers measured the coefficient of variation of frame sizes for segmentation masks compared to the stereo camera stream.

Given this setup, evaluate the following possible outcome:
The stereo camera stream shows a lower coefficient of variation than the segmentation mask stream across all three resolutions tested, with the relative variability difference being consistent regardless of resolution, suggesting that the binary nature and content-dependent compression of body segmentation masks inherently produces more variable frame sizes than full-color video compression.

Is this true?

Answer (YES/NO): NO